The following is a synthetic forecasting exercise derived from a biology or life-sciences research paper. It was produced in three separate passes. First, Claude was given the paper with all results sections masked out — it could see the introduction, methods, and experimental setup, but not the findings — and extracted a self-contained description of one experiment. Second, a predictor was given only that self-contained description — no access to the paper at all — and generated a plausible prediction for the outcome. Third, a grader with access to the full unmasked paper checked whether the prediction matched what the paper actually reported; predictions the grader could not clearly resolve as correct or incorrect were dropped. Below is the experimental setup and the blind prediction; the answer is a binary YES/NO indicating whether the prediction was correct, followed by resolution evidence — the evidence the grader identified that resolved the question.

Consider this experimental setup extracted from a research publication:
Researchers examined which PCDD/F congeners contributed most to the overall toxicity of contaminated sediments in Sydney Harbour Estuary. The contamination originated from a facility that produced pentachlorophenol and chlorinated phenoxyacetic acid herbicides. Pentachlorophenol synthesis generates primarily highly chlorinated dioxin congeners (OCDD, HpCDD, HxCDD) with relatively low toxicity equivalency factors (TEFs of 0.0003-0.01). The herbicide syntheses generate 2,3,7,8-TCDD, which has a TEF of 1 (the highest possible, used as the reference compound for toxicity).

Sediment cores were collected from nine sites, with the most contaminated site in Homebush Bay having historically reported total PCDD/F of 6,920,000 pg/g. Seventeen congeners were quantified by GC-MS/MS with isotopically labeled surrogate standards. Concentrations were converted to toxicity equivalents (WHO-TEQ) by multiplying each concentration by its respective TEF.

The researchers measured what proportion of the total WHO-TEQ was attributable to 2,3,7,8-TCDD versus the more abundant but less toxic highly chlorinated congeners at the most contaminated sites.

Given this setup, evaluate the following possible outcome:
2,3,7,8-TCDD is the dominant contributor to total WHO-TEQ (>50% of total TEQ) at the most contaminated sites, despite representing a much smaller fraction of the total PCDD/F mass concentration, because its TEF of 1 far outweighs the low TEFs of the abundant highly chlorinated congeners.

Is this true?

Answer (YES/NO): YES